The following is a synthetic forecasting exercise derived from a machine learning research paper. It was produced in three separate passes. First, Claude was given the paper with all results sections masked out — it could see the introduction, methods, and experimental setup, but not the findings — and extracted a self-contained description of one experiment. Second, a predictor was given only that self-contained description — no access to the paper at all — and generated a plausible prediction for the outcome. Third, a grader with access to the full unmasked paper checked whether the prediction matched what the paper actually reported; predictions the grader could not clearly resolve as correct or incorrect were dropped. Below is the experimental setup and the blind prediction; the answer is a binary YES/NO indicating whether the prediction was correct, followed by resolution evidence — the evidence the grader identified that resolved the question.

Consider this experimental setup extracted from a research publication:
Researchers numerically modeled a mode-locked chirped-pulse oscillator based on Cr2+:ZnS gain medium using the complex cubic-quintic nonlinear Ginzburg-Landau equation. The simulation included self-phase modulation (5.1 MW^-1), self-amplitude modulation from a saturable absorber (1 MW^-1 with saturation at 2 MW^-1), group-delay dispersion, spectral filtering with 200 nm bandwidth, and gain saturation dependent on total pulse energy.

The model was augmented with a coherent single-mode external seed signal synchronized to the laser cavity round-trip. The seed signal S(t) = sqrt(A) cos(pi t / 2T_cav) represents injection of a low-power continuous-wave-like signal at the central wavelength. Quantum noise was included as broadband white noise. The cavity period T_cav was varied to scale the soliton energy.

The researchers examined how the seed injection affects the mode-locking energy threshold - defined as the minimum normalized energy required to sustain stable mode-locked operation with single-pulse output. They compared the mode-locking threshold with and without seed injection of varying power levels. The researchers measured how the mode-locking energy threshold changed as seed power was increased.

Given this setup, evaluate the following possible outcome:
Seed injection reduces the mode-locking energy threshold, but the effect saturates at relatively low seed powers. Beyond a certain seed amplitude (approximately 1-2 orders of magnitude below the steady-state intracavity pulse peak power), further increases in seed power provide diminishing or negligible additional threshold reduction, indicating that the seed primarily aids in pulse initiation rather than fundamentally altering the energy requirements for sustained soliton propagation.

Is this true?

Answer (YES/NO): NO